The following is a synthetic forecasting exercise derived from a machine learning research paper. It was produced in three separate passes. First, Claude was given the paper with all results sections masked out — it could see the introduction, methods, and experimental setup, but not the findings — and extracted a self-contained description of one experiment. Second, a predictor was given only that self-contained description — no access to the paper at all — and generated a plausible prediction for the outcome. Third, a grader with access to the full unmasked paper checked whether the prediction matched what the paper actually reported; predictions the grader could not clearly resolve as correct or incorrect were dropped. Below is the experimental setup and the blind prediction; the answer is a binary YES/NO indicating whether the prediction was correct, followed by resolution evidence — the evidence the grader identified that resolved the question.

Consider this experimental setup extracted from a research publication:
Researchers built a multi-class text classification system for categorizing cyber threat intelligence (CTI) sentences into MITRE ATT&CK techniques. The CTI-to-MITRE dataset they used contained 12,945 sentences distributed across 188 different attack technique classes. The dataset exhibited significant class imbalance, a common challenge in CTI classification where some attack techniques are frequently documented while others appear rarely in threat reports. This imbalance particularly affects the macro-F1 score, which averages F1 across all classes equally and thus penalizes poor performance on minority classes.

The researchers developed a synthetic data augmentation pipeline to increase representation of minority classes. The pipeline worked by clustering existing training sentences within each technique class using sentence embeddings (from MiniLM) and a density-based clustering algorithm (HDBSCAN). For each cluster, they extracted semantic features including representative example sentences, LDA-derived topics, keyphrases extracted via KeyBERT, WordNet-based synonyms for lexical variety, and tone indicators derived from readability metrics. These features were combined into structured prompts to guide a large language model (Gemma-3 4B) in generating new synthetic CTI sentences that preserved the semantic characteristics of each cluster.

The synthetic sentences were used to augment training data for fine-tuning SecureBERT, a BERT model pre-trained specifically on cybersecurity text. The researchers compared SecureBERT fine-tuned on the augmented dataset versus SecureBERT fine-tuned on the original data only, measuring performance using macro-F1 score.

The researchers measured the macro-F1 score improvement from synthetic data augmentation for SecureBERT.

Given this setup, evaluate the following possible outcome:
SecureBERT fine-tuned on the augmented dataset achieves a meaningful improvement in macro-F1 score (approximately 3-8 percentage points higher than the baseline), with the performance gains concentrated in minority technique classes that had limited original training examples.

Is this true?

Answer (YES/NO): NO